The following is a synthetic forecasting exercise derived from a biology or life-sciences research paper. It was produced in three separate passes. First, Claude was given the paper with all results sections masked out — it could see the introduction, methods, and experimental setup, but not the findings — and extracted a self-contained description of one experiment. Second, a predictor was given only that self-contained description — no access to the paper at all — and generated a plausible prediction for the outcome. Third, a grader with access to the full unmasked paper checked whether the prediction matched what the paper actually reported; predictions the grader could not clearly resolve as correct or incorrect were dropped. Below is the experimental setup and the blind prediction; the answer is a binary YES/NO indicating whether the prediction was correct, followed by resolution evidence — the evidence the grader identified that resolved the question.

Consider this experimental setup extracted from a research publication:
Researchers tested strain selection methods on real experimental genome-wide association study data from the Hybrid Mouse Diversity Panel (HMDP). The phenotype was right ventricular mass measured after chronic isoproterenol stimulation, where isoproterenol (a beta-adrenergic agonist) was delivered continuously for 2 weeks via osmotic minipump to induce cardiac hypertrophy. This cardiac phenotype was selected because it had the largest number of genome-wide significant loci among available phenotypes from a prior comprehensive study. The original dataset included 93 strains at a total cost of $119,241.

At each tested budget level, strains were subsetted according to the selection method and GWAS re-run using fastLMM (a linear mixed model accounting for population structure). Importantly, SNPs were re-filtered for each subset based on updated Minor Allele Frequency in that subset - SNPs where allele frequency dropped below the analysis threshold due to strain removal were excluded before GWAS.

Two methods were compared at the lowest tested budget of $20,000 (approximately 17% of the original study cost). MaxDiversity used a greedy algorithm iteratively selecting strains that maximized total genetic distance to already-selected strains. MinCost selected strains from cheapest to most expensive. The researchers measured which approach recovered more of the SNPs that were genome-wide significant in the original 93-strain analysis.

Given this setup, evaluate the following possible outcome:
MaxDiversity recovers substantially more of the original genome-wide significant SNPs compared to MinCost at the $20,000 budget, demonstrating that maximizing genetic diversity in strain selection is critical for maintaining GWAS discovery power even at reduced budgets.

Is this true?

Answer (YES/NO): NO